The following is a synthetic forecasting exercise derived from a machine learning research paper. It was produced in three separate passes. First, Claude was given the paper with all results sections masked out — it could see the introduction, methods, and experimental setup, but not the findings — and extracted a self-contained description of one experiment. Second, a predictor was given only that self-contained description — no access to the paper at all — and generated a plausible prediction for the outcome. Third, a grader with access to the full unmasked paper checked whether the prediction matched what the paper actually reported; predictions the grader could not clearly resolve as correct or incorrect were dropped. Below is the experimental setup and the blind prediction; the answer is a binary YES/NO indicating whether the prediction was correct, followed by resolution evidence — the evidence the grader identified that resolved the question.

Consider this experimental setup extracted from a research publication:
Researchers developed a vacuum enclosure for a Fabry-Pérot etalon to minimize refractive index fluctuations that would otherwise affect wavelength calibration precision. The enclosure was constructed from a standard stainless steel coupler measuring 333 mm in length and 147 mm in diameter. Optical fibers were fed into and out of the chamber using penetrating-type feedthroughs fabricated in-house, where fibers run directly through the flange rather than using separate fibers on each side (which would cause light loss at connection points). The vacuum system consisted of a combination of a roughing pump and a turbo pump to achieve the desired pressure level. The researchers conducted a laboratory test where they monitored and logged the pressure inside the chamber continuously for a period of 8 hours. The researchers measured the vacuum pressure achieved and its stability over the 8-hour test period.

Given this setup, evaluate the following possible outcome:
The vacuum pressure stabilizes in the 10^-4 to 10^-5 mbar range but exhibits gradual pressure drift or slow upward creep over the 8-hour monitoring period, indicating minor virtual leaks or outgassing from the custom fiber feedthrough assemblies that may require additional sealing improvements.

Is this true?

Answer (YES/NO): NO